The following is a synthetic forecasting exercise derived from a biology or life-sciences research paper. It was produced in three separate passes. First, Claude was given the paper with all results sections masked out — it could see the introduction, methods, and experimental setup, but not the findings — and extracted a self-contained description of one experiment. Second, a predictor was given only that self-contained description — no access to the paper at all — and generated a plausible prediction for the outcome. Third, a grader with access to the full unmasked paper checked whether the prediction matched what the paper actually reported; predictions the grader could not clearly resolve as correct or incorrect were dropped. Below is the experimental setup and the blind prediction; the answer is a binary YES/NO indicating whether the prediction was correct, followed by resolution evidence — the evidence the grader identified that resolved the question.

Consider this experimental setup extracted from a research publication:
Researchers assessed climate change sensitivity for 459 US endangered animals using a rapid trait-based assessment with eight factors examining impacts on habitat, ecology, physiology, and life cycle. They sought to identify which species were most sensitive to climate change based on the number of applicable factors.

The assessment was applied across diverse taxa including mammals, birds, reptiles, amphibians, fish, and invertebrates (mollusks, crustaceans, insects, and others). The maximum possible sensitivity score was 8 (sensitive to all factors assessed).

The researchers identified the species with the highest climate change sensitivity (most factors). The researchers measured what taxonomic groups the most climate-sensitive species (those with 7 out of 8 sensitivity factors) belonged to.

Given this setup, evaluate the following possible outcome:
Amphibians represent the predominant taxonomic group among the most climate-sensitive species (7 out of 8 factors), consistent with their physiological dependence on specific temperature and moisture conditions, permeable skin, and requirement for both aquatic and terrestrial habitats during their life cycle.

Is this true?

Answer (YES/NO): NO